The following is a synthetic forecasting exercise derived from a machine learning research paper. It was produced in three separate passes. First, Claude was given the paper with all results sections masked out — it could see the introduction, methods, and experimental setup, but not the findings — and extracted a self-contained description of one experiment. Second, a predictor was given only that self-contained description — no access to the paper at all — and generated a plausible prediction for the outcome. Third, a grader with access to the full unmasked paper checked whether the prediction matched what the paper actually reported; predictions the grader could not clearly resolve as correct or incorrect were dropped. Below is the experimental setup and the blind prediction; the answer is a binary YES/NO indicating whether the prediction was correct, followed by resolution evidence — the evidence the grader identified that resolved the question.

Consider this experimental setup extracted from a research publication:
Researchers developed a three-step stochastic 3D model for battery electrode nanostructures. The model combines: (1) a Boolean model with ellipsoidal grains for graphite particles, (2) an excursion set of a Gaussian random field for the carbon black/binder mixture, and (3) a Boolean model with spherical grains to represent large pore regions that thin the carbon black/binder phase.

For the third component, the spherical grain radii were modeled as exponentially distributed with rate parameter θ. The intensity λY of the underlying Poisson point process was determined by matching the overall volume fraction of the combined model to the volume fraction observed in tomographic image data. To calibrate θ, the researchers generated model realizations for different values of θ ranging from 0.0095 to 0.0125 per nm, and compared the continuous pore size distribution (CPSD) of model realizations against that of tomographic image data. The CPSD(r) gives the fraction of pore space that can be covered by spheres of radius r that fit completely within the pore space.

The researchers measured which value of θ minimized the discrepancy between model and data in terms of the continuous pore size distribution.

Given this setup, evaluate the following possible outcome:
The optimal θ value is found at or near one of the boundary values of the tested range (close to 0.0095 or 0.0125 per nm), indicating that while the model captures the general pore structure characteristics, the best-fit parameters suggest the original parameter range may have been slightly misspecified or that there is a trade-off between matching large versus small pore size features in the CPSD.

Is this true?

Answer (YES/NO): NO